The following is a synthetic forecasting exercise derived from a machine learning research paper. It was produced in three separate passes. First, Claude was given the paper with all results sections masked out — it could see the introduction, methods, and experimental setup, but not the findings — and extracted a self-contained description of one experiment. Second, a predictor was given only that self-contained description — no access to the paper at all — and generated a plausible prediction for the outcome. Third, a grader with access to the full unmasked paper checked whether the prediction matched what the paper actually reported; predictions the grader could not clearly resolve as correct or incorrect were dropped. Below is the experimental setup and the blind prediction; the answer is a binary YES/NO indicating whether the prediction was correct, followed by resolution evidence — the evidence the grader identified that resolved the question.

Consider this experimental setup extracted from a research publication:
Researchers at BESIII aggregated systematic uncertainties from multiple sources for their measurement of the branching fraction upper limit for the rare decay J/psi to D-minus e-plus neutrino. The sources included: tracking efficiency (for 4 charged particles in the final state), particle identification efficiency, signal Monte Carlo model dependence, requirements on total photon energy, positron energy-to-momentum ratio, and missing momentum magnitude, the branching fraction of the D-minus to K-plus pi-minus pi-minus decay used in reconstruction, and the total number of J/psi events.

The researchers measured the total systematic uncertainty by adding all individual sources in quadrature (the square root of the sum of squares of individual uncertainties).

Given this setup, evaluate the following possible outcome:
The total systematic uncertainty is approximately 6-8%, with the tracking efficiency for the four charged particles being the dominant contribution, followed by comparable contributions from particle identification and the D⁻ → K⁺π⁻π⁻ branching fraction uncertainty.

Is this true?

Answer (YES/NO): NO